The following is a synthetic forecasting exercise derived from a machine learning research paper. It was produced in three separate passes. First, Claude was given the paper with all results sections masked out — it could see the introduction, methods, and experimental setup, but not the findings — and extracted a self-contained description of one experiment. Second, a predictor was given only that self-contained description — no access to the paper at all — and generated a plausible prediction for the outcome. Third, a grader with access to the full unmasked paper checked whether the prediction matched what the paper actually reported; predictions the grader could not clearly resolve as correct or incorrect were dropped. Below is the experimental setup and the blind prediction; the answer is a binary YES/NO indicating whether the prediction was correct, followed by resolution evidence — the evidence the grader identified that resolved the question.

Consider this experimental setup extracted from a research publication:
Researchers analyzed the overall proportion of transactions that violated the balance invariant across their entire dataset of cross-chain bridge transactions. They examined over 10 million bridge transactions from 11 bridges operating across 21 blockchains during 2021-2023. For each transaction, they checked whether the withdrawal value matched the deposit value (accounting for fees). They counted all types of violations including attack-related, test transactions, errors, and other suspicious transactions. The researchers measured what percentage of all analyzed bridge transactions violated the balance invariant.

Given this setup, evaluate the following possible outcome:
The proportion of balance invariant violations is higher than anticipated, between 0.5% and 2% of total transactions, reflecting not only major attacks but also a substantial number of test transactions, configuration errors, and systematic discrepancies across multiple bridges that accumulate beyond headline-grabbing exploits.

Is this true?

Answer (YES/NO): NO